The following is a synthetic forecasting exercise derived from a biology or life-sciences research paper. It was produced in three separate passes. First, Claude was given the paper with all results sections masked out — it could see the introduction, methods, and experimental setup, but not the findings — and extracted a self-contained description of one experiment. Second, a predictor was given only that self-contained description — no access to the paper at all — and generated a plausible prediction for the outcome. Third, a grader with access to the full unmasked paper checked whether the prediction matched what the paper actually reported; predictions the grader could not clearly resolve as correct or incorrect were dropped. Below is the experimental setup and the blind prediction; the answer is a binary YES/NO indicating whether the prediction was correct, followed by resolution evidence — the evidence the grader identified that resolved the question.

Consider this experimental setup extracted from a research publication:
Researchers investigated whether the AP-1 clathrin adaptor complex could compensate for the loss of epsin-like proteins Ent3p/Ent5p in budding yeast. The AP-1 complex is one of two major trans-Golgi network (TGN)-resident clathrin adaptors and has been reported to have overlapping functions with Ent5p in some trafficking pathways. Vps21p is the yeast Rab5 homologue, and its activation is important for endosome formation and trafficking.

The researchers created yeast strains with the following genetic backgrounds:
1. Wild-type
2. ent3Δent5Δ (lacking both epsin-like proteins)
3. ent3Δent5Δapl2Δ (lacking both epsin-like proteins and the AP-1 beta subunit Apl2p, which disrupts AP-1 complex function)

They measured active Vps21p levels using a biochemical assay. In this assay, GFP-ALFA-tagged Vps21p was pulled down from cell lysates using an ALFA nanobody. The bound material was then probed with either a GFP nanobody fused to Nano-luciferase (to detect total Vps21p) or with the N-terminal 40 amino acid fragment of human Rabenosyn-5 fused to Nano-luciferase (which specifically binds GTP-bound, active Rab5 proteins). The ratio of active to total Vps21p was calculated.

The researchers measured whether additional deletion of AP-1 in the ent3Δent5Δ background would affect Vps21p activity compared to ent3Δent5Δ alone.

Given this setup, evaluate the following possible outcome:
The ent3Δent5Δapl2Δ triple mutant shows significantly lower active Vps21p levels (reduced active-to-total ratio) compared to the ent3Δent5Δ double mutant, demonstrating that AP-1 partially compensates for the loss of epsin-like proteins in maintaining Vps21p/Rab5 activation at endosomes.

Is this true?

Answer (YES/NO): YES